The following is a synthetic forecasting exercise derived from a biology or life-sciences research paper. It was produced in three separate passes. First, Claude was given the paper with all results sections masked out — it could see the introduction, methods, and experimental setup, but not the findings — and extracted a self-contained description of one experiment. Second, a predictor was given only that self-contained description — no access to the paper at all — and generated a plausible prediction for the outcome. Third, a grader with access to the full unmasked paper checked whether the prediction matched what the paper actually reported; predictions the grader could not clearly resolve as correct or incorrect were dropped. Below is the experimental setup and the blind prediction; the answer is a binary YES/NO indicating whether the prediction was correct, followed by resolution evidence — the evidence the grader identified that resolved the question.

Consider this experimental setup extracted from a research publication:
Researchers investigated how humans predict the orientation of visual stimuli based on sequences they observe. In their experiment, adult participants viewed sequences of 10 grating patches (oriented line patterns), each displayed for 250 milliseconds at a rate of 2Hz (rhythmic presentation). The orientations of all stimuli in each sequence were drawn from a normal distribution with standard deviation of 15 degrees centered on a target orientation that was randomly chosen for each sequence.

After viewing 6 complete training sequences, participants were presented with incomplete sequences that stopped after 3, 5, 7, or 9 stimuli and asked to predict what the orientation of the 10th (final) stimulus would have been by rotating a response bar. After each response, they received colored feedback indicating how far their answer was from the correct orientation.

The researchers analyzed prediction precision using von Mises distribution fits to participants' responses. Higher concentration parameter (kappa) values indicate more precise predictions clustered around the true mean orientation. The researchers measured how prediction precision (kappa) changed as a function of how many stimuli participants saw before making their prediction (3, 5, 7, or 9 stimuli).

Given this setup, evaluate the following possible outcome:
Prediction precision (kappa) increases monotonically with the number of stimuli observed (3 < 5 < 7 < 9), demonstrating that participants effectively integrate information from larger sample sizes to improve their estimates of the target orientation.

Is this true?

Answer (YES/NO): YES